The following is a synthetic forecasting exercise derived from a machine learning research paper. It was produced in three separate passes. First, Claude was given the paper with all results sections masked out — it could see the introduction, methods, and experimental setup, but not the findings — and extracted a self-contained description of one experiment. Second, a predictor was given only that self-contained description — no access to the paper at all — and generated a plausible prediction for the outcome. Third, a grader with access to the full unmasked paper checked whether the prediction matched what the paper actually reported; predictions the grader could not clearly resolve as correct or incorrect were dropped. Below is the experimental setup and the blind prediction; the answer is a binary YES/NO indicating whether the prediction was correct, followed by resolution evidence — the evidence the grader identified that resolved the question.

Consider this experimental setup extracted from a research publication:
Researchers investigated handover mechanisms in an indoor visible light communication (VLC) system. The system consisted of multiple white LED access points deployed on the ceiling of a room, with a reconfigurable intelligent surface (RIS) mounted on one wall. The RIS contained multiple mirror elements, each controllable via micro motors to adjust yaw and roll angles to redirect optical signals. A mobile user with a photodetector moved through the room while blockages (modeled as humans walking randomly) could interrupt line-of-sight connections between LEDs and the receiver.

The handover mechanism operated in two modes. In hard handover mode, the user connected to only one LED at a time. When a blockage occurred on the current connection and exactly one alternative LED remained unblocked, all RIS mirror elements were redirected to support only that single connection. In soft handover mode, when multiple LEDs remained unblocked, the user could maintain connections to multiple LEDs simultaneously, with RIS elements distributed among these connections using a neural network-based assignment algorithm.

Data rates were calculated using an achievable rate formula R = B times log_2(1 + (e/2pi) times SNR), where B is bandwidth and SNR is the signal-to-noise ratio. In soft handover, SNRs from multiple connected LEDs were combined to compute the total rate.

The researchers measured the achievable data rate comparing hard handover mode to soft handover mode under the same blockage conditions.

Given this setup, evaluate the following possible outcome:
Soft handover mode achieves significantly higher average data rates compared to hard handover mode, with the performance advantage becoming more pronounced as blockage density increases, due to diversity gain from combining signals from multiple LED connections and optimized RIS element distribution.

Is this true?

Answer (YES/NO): NO